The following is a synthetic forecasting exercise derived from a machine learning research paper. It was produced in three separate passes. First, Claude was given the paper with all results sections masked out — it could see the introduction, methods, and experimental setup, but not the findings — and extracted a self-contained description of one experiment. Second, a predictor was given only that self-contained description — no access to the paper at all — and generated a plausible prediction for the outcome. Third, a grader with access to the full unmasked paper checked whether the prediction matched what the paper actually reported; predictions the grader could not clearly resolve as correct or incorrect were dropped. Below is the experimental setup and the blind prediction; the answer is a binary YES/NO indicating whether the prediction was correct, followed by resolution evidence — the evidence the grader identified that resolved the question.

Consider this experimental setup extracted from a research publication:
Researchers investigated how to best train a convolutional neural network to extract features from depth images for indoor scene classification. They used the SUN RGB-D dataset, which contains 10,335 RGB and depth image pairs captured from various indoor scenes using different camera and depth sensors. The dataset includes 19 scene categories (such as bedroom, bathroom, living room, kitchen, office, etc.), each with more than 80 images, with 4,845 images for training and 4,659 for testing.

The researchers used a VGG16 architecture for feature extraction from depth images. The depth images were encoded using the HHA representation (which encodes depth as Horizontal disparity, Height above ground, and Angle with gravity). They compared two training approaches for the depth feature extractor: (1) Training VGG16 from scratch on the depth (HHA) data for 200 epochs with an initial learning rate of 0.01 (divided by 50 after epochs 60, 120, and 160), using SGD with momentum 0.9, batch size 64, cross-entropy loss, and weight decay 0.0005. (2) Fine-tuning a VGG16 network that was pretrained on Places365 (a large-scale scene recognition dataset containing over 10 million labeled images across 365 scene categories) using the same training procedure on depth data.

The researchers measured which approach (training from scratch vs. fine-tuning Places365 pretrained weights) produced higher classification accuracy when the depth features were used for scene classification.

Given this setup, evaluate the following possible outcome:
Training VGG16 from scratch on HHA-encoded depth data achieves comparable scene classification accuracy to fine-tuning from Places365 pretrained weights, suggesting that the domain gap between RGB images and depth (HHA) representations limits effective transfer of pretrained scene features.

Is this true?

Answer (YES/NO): NO